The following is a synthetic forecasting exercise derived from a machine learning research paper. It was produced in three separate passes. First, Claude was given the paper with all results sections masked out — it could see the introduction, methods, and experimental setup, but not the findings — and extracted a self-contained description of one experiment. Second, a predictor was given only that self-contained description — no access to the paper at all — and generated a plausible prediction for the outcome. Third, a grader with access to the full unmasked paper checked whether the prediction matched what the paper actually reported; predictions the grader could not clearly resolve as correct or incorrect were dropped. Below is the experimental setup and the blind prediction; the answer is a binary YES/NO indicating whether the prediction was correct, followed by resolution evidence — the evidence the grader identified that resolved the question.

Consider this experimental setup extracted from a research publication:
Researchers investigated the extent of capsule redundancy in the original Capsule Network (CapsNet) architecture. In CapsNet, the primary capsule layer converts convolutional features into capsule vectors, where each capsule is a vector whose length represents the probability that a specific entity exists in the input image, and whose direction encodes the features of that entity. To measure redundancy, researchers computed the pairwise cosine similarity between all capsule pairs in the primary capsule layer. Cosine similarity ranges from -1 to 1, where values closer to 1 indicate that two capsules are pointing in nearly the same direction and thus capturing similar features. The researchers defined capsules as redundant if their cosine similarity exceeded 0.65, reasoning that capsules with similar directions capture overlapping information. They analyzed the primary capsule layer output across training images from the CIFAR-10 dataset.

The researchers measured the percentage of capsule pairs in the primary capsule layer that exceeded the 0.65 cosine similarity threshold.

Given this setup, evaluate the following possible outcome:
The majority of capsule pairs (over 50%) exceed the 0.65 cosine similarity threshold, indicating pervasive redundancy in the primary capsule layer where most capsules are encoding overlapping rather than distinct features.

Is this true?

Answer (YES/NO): NO